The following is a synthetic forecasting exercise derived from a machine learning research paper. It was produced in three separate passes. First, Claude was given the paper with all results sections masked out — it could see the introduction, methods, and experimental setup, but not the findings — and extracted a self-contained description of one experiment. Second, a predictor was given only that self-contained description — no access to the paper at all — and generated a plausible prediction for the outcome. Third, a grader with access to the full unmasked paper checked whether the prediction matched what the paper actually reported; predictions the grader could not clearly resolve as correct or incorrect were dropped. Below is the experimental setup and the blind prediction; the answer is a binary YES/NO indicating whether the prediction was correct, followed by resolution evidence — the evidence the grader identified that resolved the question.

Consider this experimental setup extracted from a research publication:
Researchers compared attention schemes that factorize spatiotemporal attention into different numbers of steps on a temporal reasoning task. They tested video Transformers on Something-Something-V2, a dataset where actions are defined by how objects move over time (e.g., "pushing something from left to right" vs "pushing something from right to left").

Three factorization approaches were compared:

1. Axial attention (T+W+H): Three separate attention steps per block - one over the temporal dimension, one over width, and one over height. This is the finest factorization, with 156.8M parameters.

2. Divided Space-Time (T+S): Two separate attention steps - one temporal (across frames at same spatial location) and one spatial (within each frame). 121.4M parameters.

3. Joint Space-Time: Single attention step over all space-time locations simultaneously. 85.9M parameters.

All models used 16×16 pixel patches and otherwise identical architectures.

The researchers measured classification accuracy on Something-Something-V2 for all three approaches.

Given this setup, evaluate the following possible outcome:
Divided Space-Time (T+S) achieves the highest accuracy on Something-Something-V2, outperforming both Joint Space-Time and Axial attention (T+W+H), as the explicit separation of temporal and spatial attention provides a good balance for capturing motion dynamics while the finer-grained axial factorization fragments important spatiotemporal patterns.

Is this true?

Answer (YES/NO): YES